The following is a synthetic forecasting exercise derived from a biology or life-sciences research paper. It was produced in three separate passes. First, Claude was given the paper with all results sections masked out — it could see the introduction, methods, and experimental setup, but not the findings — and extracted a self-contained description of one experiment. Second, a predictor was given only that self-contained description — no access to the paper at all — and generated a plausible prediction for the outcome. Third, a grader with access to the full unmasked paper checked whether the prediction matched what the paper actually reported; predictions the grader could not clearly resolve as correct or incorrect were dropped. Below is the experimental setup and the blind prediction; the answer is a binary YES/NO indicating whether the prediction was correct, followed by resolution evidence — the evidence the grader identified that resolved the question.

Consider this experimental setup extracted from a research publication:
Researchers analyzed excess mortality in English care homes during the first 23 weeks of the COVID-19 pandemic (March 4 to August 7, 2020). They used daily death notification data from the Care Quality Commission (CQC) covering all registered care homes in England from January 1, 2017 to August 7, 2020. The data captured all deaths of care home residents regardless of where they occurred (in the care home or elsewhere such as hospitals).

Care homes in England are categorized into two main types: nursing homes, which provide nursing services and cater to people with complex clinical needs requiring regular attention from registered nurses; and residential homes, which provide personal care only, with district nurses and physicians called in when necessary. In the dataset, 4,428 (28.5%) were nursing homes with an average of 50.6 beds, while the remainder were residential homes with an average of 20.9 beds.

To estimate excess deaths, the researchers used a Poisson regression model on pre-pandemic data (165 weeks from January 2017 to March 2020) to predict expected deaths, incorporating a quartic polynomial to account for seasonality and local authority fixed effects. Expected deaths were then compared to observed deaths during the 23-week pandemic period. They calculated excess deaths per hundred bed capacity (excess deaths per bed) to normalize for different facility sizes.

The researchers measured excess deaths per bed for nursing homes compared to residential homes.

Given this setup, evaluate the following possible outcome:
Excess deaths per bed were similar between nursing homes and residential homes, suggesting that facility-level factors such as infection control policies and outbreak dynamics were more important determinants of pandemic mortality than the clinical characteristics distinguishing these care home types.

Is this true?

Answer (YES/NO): NO